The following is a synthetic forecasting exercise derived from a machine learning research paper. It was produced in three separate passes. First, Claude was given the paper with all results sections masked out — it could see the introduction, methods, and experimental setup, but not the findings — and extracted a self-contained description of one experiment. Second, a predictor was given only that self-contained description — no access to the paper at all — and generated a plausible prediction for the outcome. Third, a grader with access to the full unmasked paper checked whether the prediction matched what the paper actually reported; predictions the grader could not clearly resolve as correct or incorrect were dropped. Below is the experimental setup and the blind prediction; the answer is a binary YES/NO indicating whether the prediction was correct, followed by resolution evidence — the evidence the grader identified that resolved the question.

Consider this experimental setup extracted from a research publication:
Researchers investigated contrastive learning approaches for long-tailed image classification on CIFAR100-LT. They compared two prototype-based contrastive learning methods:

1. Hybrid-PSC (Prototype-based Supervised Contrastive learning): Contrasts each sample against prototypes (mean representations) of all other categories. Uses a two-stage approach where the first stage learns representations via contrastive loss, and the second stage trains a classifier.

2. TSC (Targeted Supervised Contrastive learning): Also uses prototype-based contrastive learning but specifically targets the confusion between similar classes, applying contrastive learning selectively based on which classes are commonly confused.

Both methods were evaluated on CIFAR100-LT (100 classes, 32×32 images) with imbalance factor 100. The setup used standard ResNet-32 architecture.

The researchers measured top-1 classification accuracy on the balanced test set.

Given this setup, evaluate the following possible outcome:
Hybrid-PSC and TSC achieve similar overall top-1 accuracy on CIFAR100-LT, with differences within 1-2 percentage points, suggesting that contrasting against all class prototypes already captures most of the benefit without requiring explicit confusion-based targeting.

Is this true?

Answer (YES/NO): YES